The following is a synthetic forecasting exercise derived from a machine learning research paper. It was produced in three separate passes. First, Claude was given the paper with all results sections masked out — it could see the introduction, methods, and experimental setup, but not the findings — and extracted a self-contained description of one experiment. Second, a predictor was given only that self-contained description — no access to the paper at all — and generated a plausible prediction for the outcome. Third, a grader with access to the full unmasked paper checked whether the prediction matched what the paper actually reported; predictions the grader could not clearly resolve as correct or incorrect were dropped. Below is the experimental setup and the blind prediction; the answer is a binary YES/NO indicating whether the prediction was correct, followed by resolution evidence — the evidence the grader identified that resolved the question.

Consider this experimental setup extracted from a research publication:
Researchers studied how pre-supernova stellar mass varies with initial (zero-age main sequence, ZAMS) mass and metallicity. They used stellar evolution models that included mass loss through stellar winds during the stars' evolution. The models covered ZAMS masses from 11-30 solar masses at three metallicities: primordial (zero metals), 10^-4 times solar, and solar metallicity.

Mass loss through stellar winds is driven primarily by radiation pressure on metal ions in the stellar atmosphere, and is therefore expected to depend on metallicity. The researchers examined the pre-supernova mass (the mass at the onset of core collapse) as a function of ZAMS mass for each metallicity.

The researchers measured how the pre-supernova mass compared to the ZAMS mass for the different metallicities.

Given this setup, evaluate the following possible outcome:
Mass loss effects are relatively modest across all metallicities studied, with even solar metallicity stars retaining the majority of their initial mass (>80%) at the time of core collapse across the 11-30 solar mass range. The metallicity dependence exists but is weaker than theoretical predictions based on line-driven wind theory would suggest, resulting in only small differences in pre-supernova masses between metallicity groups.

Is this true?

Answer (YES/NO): NO